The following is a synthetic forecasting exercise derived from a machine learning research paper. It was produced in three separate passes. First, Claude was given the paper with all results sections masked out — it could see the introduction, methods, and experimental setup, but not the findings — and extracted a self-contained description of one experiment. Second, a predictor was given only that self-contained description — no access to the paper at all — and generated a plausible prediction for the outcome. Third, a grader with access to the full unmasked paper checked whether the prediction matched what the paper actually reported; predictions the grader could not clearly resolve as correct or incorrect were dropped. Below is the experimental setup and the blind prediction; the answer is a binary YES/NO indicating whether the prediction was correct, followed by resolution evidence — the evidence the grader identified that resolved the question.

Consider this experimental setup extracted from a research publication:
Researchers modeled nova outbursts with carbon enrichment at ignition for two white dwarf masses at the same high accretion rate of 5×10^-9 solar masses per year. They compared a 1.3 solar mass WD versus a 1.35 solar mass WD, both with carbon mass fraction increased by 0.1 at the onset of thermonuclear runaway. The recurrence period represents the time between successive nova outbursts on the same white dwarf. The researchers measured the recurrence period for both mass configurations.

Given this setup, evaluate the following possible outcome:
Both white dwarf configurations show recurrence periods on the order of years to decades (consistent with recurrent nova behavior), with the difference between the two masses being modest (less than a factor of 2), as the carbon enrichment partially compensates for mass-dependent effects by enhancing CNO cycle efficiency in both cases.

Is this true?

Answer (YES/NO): NO